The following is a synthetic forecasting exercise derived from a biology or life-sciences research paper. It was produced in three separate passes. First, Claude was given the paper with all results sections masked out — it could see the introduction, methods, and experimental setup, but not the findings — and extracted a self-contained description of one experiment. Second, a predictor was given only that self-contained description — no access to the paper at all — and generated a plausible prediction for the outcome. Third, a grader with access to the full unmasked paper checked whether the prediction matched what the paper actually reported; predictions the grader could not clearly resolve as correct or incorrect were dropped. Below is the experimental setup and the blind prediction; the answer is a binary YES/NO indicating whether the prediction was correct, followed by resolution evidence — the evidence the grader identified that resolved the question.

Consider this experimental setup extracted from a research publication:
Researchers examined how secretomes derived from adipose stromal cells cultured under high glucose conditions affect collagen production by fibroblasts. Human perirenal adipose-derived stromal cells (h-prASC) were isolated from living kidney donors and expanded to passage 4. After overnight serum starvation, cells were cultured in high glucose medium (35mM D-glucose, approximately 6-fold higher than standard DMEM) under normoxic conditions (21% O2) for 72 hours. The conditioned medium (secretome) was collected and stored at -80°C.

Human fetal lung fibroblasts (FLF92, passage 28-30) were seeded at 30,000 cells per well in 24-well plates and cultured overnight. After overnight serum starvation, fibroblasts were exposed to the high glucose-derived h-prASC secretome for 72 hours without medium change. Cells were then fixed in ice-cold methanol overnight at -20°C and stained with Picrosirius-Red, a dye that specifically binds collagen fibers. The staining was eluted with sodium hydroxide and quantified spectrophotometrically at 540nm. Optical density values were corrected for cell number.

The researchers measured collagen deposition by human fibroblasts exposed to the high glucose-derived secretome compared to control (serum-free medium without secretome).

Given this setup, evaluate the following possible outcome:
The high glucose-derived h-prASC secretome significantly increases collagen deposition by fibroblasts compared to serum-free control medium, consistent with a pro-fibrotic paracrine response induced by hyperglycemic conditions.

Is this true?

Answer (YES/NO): NO